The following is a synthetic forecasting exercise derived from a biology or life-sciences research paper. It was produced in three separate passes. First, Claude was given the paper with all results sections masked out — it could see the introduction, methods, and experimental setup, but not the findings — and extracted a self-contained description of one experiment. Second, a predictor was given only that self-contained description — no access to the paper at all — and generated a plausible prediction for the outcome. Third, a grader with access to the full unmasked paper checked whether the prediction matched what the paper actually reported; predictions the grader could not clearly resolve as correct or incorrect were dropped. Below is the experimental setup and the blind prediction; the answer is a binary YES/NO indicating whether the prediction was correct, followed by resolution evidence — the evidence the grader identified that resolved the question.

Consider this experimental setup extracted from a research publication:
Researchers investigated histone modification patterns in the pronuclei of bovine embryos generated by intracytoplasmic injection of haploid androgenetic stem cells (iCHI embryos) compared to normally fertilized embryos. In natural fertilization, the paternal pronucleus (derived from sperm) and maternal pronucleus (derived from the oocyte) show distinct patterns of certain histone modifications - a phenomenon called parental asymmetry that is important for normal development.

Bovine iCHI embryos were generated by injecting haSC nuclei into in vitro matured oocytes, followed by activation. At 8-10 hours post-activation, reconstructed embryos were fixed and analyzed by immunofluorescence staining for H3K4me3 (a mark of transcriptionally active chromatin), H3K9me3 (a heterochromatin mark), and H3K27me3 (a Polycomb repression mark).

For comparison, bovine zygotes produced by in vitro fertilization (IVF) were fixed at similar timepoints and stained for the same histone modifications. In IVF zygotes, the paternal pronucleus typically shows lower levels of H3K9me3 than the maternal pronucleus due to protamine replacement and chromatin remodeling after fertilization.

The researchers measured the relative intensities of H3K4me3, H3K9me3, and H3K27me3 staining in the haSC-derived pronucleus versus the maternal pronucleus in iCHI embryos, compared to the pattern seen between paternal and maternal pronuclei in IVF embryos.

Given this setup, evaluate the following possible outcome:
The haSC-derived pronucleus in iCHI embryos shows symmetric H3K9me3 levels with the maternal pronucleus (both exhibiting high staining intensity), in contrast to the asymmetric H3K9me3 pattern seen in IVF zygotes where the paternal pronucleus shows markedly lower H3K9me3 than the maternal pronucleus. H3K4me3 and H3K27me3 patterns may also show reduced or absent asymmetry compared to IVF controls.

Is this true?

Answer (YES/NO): YES